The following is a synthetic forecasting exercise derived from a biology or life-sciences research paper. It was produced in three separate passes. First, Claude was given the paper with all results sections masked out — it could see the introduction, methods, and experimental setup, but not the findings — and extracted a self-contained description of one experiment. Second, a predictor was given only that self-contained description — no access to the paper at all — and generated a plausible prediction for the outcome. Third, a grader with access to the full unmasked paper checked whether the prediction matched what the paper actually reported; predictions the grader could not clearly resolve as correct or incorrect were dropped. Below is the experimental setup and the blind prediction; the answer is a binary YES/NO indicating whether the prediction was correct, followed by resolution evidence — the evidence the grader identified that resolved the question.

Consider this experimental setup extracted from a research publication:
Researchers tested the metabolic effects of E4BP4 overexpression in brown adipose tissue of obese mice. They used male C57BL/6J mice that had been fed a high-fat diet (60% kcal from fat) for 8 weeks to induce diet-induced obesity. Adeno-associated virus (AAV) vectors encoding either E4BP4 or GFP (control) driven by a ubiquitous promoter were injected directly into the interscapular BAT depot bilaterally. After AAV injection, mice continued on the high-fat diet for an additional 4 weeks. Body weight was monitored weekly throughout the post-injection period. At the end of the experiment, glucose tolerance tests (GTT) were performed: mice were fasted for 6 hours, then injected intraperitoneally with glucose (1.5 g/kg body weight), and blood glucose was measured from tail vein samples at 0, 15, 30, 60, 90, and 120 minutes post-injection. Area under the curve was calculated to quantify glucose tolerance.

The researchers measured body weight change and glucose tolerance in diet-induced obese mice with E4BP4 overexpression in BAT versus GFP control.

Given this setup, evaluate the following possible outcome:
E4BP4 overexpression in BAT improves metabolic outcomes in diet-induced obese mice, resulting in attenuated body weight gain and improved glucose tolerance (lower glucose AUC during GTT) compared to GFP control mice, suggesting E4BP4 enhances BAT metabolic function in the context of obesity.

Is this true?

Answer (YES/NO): NO